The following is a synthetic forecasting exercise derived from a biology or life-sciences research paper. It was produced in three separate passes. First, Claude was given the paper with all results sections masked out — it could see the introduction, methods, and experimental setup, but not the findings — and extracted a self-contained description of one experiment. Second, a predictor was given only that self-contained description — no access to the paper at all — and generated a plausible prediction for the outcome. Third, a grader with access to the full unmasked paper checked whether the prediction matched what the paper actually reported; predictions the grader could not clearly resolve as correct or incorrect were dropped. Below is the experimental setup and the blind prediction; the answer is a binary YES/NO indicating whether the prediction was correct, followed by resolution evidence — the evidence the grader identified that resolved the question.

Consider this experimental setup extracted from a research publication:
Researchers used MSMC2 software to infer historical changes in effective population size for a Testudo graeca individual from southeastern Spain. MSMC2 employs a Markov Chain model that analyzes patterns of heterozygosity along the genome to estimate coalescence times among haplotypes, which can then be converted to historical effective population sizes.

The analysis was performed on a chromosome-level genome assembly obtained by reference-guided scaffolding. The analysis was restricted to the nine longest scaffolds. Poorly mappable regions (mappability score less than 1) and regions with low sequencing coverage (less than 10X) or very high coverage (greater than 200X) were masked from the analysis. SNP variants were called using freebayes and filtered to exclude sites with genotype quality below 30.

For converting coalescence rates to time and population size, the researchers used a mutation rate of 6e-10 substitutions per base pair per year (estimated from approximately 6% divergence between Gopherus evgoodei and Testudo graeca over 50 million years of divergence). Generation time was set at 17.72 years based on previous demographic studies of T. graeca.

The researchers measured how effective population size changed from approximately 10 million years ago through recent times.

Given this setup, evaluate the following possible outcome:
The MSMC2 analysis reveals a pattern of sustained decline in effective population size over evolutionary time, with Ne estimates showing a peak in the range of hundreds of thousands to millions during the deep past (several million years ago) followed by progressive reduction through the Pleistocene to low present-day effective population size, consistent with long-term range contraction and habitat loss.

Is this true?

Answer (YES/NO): NO